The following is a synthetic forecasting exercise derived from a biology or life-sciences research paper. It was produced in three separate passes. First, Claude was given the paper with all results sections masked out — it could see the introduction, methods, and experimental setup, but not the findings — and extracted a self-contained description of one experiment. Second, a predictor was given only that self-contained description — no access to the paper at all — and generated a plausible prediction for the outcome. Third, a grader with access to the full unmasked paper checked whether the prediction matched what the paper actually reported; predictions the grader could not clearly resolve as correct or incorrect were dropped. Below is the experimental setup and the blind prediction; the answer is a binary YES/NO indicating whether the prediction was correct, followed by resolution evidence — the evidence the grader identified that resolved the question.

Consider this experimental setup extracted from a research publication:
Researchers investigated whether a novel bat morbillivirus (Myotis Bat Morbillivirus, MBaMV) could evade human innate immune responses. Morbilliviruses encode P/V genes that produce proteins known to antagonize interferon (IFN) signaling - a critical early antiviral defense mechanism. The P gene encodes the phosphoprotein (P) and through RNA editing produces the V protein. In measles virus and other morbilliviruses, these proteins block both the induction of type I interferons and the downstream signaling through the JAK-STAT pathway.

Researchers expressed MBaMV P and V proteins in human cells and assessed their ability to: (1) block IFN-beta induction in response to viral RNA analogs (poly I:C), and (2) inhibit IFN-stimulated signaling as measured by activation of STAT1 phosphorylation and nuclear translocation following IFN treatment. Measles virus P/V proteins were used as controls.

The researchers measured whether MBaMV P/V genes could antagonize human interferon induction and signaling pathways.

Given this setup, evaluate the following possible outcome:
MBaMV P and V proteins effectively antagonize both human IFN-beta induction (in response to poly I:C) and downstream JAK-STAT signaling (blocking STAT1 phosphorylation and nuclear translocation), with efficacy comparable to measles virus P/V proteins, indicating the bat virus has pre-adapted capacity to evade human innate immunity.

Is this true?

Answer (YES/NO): NO